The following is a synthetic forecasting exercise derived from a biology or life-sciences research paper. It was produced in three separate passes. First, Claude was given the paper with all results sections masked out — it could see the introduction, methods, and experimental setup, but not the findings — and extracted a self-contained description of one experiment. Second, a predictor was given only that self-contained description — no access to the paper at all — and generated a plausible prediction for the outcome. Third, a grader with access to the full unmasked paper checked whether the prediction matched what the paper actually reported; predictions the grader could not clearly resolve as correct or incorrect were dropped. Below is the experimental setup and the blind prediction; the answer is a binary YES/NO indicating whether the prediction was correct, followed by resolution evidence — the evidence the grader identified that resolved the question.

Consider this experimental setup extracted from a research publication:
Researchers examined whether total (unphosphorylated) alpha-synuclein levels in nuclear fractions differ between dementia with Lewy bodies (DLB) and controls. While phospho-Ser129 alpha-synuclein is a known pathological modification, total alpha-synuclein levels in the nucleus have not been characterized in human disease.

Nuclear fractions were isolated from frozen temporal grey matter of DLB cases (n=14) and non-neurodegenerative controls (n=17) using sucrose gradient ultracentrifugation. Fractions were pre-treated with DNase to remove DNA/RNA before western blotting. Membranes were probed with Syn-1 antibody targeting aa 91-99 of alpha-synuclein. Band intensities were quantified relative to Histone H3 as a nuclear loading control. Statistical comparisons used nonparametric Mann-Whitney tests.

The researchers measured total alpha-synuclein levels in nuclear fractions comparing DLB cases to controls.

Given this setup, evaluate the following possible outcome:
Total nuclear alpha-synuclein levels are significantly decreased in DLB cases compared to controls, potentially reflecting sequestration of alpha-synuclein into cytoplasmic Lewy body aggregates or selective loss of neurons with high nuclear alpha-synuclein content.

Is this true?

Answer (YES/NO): NO